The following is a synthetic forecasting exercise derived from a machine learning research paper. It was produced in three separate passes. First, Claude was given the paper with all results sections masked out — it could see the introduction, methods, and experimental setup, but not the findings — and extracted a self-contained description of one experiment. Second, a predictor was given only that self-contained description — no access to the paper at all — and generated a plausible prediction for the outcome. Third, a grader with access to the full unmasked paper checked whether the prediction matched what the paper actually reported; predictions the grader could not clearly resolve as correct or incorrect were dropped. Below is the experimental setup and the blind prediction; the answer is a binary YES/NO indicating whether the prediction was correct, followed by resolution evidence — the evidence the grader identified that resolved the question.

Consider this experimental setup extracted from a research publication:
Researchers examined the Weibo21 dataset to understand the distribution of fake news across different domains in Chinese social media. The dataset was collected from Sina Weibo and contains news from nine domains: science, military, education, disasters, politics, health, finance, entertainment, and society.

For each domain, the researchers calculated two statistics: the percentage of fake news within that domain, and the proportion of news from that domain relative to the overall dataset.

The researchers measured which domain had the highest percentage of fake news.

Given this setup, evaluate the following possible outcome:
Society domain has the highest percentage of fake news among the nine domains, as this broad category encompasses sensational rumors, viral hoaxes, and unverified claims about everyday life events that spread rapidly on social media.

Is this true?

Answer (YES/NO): NO